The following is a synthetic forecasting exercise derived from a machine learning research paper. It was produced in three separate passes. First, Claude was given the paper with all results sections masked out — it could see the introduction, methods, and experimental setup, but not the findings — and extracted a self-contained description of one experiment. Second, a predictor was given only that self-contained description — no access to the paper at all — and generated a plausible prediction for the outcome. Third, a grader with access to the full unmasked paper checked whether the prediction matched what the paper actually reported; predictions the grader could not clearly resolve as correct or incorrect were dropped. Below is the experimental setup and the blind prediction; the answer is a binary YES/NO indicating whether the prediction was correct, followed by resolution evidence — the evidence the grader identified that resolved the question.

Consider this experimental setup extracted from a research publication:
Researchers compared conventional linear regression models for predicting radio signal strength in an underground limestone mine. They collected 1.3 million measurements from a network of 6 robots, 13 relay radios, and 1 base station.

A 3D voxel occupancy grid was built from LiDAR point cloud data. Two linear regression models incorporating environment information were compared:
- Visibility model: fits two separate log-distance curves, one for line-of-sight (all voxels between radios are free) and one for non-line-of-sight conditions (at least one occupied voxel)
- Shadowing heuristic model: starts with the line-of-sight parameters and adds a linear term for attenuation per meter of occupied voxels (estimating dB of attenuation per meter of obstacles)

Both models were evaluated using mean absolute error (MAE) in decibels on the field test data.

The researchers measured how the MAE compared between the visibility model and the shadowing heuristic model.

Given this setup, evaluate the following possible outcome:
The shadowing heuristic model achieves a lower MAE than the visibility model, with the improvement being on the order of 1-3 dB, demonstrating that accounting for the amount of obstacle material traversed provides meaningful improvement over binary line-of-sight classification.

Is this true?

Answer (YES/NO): NO